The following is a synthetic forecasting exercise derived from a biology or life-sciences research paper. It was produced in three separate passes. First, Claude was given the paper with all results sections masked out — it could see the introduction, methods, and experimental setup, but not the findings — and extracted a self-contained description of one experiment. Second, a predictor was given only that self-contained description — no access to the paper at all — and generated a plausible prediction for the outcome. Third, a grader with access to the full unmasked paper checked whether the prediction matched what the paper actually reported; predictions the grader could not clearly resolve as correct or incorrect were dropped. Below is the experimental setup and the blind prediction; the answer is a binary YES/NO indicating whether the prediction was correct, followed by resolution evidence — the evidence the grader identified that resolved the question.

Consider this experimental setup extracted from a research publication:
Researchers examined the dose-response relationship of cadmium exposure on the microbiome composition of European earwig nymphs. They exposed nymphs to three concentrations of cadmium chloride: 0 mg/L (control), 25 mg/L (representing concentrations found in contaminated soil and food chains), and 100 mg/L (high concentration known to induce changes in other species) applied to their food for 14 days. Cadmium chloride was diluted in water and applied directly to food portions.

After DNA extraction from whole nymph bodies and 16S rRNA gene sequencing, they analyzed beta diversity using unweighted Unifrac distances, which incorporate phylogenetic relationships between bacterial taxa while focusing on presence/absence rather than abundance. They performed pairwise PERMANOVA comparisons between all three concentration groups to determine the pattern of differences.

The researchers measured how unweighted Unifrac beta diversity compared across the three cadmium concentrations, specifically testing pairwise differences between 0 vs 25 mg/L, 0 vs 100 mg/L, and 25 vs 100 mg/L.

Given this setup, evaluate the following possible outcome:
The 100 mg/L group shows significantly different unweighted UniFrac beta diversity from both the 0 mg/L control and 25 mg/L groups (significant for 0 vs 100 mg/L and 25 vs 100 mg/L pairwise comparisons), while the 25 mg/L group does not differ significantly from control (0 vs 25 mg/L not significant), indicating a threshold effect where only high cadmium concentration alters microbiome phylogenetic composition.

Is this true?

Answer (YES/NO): YES